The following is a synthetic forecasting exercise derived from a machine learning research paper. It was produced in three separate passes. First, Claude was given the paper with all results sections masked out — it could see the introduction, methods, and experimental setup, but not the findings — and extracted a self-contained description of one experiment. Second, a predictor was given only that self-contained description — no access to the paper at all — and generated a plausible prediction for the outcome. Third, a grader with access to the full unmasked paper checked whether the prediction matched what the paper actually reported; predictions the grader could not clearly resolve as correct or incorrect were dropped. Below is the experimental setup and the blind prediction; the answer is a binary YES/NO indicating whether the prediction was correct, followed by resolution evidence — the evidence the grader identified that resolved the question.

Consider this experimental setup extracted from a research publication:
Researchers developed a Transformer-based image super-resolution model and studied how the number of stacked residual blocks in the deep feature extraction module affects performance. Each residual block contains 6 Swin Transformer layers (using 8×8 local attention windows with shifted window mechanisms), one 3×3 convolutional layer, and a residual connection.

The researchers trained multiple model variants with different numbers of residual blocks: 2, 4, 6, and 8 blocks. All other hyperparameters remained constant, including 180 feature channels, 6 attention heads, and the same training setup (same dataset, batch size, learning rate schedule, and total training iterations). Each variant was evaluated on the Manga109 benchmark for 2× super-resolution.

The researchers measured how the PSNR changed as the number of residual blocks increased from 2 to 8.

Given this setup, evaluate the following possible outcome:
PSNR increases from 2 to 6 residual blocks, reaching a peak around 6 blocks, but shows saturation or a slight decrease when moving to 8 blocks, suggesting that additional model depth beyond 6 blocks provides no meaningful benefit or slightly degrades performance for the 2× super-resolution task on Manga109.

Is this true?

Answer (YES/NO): NO